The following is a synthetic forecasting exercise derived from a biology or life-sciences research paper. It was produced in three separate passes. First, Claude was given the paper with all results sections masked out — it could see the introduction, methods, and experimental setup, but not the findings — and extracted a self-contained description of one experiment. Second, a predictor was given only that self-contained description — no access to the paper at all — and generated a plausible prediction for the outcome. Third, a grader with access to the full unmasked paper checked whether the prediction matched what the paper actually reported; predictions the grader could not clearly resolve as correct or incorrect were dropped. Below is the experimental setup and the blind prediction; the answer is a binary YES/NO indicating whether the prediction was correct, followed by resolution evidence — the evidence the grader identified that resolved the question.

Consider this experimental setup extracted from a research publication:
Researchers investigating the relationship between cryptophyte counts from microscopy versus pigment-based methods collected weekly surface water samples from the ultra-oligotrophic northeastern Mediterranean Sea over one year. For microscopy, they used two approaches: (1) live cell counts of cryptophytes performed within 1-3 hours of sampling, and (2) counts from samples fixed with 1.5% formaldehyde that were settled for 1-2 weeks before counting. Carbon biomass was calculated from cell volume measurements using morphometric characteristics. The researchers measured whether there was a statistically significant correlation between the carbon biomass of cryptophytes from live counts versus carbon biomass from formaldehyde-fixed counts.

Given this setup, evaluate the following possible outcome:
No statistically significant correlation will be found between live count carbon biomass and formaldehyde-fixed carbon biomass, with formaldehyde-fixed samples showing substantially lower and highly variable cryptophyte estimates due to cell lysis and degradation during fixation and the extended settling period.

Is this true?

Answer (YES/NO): YES